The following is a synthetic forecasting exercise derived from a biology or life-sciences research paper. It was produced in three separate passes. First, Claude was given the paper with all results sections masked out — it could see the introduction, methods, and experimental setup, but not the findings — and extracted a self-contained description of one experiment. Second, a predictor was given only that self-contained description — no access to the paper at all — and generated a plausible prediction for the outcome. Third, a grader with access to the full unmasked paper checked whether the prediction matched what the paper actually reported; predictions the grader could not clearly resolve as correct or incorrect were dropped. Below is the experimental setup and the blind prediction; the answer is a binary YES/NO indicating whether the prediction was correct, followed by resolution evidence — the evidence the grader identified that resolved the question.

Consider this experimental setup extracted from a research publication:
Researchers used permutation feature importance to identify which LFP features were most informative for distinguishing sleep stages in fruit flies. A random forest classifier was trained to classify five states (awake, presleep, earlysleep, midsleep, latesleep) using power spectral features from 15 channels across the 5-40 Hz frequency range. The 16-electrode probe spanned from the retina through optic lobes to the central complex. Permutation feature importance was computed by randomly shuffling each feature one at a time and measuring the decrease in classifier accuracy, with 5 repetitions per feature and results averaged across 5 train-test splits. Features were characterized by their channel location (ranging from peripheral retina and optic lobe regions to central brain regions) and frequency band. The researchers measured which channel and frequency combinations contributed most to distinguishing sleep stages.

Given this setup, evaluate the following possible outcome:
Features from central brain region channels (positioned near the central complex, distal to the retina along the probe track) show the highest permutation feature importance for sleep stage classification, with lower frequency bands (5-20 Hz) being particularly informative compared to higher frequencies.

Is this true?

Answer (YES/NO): YES